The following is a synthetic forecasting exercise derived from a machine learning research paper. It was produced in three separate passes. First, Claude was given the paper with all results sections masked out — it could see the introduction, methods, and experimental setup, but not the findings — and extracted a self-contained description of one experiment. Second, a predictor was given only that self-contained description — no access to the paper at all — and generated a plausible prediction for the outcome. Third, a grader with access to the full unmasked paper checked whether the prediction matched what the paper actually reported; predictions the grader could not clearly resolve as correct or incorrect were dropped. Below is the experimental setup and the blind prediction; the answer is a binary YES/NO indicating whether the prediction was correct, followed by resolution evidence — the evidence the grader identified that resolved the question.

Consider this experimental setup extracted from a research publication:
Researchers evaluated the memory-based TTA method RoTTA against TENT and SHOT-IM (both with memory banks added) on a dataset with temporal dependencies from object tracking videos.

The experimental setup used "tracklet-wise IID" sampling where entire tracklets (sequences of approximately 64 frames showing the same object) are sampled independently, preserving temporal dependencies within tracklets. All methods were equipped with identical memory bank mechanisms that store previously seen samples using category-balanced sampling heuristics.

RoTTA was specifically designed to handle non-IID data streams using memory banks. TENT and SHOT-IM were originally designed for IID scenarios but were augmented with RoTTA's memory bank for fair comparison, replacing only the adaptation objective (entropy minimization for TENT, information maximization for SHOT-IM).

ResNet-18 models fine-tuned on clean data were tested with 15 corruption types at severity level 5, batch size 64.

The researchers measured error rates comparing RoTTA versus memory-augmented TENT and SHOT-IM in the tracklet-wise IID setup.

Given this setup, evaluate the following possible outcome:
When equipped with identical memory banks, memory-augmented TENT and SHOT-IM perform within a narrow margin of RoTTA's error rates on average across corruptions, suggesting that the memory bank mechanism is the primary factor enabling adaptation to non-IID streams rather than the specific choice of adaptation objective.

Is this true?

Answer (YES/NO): NO